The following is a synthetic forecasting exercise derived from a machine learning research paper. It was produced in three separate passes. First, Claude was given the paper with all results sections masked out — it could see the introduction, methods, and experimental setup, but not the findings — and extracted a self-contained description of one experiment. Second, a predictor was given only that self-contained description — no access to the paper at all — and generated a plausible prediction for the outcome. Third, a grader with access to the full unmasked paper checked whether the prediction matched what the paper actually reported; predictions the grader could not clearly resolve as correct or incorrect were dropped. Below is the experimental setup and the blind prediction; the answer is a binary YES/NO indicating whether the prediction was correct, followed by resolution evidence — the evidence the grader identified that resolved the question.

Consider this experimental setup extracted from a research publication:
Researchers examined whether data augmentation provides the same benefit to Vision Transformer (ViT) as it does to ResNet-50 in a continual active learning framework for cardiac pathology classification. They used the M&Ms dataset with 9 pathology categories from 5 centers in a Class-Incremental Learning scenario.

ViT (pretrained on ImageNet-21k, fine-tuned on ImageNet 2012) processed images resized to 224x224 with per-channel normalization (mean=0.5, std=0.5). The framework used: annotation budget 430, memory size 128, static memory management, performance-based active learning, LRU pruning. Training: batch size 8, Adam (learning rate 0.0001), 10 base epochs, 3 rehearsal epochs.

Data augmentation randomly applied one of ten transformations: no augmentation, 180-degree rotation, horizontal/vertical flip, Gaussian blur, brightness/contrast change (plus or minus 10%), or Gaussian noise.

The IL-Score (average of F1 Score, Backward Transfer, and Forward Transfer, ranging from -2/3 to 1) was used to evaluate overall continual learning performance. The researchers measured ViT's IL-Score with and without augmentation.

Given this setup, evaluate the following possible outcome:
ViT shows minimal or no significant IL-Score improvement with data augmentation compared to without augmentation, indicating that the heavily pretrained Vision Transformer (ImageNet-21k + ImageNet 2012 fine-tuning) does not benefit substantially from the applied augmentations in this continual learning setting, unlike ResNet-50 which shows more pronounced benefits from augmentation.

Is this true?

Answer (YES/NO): YES